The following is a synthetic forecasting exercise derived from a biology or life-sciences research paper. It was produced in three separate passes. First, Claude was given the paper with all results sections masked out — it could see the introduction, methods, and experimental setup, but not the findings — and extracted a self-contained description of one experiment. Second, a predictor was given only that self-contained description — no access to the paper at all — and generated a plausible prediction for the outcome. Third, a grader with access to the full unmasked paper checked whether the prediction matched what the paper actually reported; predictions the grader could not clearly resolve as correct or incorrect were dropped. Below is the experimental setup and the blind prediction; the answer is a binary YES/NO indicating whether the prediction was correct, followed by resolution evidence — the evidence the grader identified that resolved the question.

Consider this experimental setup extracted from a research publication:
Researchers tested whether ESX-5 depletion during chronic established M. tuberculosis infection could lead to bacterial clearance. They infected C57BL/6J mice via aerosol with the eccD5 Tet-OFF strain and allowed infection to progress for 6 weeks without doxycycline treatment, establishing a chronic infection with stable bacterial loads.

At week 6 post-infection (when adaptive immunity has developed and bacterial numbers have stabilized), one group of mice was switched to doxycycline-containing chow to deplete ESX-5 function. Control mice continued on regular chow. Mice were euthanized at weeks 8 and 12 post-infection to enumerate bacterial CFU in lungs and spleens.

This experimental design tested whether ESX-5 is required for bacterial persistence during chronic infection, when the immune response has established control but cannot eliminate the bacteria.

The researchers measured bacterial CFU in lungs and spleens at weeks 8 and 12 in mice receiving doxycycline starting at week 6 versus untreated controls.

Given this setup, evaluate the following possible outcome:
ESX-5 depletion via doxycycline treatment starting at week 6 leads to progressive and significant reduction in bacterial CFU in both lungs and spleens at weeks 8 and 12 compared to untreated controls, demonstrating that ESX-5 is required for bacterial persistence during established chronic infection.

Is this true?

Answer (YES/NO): NO